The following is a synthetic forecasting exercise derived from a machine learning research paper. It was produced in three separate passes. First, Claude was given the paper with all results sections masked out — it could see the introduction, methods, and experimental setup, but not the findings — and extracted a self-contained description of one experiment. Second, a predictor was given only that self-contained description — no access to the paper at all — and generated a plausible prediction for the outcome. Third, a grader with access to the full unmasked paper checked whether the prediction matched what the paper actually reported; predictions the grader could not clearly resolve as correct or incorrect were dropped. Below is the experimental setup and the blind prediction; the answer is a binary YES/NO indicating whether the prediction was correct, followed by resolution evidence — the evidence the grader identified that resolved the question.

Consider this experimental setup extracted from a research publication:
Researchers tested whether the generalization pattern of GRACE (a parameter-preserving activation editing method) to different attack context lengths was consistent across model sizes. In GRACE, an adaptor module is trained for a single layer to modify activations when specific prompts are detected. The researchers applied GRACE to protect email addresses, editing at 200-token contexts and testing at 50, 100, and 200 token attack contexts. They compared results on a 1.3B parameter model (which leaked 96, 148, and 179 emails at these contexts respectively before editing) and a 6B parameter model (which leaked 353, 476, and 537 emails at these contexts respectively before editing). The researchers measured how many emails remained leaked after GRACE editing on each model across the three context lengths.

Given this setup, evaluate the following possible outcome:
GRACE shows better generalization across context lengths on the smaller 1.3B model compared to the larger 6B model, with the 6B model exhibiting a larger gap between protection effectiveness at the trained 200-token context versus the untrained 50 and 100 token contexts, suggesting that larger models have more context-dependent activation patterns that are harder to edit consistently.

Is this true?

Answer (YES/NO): NO